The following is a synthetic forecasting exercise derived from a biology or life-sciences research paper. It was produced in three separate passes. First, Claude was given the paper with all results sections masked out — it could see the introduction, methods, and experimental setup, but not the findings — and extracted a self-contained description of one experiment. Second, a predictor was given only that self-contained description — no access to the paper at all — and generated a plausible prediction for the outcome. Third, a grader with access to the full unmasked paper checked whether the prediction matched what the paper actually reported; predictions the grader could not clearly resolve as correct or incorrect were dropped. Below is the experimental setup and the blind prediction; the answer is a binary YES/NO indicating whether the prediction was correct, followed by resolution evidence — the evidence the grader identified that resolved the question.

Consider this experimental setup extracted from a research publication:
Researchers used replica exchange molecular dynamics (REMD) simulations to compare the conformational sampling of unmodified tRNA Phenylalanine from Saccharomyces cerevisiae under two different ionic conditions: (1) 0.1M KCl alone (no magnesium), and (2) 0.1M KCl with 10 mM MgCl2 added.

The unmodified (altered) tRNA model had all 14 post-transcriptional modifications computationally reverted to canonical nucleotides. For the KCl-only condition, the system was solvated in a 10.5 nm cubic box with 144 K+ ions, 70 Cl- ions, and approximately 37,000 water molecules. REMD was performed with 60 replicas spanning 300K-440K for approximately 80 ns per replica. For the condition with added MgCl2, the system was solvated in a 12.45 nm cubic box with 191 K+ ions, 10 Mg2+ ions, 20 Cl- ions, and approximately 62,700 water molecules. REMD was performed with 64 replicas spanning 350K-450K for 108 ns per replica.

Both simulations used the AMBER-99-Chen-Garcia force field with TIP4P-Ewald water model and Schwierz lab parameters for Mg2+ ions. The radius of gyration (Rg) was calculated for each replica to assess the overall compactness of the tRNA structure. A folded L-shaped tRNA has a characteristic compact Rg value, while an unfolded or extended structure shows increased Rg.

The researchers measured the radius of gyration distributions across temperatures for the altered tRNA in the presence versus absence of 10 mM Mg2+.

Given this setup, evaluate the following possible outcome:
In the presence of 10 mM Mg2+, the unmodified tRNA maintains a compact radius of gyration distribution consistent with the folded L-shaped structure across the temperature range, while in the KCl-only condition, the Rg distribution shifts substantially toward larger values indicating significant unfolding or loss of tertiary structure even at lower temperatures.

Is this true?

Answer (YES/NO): YES